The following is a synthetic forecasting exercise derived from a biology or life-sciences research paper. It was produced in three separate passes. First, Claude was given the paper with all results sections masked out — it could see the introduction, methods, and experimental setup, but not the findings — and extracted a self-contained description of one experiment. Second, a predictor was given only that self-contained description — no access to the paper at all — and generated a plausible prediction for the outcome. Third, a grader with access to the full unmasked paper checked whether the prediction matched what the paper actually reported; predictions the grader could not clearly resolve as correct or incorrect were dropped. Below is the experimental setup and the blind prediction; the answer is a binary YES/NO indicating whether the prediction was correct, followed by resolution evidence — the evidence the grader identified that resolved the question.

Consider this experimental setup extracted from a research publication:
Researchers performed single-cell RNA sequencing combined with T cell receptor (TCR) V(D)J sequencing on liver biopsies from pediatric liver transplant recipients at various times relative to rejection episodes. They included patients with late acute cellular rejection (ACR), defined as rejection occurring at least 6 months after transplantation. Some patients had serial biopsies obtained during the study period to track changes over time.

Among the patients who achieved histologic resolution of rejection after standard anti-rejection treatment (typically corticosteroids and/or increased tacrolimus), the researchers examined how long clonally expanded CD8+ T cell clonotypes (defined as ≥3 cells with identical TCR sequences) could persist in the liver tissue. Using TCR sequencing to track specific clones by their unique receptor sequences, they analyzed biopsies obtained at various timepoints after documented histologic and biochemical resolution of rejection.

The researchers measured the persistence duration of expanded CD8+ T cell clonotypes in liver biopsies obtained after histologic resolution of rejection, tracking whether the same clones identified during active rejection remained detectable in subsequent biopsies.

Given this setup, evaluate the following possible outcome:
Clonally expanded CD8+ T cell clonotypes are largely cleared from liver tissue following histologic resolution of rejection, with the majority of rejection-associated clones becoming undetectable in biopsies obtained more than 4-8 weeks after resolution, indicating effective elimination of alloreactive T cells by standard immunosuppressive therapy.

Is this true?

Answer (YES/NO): NO